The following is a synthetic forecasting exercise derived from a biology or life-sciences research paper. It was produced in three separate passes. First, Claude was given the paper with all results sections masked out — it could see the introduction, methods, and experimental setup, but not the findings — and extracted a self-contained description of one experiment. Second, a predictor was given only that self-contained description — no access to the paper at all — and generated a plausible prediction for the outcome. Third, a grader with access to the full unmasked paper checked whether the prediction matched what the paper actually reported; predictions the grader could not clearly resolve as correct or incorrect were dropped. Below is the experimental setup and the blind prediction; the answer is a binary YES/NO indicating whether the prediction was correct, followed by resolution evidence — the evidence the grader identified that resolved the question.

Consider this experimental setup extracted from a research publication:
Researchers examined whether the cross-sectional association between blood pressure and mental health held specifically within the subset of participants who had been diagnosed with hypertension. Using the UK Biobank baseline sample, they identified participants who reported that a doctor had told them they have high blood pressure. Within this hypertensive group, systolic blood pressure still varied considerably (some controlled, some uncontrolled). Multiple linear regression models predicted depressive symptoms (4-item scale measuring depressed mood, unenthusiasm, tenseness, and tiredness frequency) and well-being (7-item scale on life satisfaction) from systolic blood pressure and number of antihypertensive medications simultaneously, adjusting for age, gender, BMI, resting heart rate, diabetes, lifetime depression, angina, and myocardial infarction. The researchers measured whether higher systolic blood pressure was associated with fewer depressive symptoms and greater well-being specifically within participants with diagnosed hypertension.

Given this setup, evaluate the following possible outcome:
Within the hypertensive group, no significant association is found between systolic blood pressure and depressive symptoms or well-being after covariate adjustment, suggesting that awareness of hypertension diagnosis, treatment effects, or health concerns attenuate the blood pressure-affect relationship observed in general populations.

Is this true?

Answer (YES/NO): NO